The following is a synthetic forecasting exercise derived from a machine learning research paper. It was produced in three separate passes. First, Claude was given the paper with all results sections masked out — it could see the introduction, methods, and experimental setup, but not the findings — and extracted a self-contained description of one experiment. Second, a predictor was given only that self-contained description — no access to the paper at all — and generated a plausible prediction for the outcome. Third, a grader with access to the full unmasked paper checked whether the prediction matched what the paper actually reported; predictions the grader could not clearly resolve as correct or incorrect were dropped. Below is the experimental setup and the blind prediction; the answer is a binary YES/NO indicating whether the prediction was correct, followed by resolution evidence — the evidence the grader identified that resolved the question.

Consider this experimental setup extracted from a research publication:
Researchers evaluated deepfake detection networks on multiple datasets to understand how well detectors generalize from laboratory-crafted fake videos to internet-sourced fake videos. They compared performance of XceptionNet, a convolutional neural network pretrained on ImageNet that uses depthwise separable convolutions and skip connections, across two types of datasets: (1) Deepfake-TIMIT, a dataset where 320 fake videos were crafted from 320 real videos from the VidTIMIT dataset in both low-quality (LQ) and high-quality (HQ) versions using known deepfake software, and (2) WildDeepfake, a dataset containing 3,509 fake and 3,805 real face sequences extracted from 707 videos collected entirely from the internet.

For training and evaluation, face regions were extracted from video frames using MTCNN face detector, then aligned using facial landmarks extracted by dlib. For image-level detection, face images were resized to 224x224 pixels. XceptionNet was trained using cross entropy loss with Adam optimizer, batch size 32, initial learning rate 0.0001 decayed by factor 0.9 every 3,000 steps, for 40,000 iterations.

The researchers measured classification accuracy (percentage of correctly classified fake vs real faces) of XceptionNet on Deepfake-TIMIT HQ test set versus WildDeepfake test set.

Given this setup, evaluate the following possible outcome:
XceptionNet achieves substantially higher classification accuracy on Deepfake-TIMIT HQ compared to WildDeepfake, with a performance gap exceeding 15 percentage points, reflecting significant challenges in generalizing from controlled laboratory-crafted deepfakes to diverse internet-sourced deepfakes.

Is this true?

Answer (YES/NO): YES